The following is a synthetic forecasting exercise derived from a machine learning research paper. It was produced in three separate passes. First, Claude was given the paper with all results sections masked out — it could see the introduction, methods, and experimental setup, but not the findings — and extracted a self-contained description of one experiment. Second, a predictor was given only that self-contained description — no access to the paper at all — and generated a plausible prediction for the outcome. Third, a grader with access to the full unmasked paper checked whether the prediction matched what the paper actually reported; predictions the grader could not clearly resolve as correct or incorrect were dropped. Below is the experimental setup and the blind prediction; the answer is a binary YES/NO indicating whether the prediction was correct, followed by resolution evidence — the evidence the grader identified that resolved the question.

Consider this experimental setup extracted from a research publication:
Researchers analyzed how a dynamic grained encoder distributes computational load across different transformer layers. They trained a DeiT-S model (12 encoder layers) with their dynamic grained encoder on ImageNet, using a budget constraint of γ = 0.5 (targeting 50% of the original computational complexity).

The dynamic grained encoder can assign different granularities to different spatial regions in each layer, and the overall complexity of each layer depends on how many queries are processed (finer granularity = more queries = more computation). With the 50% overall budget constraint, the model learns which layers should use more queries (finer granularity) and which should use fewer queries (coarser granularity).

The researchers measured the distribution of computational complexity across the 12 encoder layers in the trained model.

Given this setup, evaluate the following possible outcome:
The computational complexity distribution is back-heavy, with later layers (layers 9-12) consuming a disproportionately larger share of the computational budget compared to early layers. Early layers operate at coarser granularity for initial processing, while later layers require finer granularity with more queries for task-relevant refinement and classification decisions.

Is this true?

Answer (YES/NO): NO